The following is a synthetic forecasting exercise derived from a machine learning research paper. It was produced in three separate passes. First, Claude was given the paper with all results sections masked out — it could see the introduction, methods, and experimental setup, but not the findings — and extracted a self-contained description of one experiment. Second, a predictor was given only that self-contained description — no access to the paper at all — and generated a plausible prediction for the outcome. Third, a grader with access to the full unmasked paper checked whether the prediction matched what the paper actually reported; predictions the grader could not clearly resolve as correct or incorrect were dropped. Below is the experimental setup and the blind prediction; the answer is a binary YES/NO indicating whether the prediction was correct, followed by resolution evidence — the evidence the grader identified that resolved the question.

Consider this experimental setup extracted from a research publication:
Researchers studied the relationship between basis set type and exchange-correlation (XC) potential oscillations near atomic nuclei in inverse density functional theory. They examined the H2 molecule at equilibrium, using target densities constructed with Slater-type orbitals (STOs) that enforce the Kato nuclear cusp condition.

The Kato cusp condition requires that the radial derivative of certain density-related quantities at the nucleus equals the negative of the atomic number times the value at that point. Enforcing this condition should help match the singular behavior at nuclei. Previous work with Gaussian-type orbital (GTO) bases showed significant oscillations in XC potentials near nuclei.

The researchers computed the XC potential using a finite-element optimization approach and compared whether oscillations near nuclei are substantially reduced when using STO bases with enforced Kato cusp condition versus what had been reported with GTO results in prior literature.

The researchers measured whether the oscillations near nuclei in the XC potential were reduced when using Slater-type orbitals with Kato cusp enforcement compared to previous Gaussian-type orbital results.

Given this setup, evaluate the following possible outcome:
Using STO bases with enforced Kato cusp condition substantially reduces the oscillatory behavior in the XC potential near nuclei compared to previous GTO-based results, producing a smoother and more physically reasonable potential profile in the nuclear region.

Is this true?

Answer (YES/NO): YES